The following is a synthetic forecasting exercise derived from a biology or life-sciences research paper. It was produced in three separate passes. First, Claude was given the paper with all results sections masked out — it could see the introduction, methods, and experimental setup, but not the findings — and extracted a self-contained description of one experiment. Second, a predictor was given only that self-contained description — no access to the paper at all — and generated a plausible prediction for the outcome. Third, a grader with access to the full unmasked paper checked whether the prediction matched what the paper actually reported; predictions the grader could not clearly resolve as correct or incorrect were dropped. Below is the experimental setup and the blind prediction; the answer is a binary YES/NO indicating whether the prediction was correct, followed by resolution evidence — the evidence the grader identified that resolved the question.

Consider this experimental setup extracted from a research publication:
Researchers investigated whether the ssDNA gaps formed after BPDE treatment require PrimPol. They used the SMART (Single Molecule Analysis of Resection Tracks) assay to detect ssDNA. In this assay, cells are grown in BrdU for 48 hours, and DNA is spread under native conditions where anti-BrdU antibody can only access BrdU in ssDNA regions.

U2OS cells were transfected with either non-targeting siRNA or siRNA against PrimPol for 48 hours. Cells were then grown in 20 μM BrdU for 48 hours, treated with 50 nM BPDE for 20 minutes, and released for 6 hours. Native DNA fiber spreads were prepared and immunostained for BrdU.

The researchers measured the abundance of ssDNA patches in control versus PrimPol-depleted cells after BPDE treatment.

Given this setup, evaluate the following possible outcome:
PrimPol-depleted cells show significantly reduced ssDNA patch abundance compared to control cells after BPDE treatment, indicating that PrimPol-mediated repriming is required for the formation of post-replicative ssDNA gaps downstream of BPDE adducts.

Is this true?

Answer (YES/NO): YES